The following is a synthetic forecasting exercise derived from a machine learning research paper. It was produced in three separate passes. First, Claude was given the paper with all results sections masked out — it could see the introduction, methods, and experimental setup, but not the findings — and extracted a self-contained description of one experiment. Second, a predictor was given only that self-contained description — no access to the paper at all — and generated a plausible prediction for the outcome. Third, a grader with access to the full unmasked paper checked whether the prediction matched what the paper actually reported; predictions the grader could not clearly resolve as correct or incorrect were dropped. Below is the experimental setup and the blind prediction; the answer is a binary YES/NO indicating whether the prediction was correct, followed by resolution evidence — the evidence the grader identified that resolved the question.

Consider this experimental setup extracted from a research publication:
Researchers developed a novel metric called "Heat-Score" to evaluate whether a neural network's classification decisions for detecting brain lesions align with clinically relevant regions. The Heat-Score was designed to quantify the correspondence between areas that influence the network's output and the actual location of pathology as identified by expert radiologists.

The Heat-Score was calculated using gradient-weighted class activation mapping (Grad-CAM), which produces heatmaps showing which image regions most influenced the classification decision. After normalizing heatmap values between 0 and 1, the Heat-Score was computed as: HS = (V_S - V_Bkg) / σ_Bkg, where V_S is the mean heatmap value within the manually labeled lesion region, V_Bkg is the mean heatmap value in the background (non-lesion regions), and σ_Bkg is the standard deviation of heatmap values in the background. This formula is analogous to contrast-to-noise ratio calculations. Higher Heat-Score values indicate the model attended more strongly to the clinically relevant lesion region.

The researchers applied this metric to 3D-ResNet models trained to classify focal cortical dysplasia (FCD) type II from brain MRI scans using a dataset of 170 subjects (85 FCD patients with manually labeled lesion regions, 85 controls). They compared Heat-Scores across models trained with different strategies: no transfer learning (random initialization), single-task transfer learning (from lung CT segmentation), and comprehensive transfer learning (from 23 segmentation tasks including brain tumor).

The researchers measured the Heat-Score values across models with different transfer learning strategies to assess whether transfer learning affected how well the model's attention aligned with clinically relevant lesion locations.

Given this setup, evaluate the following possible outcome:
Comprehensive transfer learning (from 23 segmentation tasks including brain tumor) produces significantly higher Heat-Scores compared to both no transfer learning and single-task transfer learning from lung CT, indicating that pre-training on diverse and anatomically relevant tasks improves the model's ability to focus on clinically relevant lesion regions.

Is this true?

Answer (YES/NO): NO